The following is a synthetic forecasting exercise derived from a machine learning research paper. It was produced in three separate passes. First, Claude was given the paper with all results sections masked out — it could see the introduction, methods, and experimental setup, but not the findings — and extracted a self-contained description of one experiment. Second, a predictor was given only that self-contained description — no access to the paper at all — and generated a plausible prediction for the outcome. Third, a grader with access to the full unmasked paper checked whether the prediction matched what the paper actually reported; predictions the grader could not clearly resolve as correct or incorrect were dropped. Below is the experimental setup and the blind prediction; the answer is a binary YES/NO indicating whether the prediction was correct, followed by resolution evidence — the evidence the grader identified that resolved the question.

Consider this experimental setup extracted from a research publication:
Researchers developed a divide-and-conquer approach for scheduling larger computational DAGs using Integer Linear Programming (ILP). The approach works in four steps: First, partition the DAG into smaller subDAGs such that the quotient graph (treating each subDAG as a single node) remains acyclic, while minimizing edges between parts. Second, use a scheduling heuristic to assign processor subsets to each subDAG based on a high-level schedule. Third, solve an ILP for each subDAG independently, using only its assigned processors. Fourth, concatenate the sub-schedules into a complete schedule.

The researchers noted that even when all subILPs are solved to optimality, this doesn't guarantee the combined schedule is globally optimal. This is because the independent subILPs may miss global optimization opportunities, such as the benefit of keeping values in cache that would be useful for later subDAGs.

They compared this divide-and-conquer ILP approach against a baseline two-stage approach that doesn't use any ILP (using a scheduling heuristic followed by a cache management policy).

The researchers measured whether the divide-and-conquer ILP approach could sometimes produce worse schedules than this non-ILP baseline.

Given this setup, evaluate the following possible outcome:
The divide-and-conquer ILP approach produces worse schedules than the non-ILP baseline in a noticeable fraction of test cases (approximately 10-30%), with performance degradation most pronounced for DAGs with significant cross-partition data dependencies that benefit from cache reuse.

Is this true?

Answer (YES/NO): NO